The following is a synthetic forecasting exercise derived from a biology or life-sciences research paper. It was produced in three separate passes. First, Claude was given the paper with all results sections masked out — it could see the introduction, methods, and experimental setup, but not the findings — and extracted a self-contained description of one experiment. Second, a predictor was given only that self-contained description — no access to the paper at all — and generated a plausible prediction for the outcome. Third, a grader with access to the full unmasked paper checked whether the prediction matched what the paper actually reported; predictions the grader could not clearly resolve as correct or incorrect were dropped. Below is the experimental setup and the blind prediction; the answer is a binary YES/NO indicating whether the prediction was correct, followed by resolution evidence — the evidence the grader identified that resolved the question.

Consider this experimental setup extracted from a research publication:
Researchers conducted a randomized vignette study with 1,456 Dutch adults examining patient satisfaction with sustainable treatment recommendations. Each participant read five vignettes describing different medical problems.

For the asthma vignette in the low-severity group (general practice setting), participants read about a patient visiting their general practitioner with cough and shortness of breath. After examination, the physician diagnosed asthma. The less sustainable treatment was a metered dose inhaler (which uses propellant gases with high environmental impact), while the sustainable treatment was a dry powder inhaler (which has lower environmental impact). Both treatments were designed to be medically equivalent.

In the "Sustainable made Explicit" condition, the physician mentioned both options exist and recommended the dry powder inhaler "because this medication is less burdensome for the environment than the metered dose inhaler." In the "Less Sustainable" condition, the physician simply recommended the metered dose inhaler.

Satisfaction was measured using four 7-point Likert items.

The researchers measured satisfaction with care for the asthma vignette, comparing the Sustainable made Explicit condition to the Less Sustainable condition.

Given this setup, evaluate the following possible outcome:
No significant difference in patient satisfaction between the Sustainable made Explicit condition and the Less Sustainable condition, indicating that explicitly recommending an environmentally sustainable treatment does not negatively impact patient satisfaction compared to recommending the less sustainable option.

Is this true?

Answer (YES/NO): YES